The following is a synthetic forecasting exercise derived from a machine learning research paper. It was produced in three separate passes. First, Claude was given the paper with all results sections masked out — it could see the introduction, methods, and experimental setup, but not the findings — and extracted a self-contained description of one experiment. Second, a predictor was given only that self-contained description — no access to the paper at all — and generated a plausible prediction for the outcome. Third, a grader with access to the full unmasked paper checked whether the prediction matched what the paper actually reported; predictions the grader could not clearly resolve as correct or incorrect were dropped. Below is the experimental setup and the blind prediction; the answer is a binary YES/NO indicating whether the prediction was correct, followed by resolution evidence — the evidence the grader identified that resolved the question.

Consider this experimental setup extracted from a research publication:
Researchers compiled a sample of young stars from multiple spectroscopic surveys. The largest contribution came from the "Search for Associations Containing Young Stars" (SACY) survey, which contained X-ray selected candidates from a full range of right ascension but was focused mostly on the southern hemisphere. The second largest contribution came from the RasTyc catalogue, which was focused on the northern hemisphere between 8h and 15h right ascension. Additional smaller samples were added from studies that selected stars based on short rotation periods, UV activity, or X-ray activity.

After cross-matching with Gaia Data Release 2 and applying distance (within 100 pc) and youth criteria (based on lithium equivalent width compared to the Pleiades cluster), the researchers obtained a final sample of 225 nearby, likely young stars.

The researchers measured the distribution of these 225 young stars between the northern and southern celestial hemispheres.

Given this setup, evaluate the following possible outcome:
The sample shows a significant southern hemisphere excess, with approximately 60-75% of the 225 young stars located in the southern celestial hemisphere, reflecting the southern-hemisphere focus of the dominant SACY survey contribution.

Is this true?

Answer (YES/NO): YES